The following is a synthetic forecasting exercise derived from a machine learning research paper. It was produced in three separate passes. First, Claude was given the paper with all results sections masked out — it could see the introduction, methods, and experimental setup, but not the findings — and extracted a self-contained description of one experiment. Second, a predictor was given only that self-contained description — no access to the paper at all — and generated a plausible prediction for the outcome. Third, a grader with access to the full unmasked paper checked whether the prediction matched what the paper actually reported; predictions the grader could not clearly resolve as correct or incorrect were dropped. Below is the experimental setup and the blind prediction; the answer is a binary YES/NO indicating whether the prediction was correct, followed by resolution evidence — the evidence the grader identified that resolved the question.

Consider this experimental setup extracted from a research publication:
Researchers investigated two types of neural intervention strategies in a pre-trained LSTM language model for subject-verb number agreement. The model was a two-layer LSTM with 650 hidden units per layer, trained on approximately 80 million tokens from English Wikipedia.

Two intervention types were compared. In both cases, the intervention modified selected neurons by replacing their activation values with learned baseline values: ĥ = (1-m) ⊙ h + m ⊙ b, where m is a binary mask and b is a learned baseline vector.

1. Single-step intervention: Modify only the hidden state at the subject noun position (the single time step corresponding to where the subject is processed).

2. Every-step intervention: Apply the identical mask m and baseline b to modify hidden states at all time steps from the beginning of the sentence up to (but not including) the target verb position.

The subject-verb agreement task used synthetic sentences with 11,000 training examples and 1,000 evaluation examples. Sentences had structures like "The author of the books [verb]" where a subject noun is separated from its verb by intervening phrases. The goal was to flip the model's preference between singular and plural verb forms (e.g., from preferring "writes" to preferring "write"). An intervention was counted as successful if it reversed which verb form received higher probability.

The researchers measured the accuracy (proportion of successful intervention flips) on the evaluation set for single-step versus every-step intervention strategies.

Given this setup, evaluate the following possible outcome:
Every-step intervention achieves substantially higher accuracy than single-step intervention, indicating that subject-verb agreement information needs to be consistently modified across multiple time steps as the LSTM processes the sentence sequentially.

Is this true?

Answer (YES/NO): YES